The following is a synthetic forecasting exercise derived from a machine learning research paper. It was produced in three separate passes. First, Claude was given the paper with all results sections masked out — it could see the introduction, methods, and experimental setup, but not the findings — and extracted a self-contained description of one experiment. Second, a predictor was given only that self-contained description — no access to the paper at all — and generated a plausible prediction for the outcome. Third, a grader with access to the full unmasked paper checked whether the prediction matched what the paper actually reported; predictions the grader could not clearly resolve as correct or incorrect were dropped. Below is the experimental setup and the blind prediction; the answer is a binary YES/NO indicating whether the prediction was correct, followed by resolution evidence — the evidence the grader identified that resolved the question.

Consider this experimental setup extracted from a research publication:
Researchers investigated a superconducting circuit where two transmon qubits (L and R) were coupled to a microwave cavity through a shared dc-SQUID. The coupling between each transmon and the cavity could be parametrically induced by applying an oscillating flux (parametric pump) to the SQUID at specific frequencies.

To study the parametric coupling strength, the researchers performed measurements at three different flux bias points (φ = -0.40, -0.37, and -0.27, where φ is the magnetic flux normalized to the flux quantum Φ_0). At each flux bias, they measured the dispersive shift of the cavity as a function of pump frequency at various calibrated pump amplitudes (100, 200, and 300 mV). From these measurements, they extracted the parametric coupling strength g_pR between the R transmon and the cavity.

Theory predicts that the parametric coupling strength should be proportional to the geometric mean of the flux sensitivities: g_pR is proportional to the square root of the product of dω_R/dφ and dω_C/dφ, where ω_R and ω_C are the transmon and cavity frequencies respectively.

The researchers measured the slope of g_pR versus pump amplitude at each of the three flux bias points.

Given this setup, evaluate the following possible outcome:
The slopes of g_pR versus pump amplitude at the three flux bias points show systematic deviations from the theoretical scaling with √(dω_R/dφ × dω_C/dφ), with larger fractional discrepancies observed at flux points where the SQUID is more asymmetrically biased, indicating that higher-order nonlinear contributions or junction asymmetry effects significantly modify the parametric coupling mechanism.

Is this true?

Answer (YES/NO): NO